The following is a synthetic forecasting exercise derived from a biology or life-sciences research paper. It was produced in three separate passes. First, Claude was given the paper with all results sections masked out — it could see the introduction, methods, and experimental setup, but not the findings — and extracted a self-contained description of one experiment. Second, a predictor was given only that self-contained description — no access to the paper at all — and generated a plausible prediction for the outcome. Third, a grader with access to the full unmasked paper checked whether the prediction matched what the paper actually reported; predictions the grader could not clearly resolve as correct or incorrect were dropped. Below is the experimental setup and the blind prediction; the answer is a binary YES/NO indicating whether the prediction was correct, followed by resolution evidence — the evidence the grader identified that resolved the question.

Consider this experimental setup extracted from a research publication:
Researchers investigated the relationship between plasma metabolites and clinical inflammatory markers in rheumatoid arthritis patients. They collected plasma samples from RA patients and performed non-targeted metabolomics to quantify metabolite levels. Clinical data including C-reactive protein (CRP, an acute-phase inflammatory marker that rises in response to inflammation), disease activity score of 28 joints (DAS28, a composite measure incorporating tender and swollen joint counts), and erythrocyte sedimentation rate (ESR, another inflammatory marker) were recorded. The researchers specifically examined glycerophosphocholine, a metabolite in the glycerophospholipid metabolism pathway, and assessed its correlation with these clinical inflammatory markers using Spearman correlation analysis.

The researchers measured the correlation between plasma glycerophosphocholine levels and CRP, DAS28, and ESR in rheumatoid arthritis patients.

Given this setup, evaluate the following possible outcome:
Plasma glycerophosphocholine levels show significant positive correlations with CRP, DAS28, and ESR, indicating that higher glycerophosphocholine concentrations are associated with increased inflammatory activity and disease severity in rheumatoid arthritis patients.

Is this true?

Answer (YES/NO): NO